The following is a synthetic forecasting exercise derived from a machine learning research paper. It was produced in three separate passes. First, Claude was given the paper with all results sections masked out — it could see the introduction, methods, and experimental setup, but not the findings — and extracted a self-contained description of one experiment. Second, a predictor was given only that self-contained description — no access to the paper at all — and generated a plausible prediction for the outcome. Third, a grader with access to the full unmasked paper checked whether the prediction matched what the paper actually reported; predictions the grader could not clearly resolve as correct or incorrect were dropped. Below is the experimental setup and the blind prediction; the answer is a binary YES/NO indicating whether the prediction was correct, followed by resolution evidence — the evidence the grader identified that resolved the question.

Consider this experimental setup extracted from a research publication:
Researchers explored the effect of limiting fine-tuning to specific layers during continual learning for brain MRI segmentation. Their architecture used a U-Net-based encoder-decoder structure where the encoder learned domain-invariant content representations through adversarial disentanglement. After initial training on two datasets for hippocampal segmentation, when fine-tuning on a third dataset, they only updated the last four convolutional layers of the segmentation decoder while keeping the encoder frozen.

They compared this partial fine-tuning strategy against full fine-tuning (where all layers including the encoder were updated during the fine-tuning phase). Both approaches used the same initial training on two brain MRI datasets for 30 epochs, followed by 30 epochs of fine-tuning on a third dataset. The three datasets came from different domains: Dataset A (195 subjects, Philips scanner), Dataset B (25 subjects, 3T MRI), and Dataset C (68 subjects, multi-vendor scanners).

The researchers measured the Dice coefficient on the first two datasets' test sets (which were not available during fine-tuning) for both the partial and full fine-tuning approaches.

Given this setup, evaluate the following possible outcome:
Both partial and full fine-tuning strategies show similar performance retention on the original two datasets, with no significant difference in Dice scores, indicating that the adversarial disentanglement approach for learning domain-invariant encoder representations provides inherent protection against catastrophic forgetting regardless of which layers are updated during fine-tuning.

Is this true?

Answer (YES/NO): NO